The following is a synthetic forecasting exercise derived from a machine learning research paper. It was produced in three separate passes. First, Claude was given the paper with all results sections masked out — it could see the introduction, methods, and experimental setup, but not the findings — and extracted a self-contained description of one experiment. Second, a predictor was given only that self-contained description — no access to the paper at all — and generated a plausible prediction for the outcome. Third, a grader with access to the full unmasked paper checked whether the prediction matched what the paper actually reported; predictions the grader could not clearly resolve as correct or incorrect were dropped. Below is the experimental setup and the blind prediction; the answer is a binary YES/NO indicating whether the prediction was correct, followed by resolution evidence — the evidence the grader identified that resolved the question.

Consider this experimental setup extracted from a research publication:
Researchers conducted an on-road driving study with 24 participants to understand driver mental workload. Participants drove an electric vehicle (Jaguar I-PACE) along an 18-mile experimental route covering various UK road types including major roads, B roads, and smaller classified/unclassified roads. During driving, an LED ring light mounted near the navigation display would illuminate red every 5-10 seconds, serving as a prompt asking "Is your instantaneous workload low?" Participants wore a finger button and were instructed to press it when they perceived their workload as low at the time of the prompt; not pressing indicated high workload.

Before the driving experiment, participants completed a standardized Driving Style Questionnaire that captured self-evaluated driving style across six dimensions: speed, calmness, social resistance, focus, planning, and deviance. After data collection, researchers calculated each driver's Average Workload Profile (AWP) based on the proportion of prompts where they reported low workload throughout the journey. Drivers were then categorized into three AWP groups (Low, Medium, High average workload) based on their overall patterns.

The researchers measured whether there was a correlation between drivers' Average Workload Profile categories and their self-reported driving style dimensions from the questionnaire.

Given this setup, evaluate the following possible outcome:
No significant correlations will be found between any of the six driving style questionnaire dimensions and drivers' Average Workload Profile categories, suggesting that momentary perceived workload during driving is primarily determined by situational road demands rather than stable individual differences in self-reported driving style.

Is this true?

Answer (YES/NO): YES